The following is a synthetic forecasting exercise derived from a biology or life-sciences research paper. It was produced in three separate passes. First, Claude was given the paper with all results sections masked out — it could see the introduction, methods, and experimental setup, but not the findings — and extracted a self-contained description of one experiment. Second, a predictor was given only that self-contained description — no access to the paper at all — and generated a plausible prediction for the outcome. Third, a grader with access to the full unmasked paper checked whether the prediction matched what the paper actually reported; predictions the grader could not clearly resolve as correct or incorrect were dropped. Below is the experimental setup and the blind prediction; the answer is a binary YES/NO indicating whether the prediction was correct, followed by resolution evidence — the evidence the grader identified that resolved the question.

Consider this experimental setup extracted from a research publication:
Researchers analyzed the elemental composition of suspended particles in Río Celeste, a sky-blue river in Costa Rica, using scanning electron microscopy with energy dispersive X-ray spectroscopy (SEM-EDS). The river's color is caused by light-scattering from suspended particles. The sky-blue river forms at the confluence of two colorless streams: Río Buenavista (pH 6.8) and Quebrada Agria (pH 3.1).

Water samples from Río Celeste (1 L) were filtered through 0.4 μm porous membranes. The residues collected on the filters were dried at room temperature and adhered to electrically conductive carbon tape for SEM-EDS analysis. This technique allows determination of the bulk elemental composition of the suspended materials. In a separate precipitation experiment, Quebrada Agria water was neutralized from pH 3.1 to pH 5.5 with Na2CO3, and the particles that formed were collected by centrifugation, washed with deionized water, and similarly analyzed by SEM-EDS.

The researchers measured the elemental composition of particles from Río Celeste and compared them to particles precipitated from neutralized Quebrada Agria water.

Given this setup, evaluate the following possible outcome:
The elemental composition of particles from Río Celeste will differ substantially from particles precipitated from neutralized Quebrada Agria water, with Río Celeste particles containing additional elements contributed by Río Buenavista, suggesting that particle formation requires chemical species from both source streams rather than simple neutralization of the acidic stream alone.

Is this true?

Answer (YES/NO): NO